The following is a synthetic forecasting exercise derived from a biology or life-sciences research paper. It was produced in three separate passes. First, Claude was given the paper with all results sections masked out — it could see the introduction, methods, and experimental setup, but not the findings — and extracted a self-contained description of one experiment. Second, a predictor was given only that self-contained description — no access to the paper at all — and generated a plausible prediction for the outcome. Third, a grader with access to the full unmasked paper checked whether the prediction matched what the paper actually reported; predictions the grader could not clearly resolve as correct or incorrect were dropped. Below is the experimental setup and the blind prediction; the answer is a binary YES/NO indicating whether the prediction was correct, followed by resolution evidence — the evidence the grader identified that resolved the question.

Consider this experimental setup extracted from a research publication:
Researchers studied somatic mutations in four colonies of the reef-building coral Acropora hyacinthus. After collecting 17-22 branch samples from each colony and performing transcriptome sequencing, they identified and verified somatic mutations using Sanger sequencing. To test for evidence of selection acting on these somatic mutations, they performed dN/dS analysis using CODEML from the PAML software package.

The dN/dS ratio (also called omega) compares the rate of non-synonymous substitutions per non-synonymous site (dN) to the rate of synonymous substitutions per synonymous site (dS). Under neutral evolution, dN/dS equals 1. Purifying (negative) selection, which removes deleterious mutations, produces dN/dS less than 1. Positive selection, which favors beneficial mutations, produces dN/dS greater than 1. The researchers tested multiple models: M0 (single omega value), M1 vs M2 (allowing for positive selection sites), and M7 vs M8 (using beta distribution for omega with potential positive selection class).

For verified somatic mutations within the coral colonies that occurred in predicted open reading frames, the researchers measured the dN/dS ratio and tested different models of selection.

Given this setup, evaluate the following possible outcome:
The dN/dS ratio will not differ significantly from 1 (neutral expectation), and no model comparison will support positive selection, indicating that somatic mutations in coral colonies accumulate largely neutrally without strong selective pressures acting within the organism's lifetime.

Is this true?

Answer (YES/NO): NO